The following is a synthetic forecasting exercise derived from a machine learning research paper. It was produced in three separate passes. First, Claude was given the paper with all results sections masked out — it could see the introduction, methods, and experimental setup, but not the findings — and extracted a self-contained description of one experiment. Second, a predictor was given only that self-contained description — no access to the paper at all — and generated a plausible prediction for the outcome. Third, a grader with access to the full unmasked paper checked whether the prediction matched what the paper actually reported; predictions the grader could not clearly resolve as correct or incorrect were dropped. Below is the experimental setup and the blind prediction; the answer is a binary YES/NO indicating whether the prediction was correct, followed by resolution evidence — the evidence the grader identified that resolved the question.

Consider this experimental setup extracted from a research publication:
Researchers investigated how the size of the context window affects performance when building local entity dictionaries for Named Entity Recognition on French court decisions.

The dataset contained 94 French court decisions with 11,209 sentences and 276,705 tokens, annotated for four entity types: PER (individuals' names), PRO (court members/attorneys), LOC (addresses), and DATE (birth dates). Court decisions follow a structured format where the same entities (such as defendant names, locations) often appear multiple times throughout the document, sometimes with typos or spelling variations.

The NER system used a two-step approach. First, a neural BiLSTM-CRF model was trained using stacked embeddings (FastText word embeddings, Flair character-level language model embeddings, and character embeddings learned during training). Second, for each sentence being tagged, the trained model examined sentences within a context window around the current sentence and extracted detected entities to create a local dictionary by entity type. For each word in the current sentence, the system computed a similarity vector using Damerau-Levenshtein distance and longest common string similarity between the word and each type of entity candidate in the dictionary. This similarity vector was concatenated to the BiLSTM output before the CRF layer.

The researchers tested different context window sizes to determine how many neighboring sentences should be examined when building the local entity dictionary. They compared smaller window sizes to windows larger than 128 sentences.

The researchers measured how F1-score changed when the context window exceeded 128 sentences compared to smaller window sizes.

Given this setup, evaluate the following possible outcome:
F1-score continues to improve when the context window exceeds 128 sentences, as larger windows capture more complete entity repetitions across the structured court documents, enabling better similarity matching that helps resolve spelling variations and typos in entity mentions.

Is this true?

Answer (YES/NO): NO